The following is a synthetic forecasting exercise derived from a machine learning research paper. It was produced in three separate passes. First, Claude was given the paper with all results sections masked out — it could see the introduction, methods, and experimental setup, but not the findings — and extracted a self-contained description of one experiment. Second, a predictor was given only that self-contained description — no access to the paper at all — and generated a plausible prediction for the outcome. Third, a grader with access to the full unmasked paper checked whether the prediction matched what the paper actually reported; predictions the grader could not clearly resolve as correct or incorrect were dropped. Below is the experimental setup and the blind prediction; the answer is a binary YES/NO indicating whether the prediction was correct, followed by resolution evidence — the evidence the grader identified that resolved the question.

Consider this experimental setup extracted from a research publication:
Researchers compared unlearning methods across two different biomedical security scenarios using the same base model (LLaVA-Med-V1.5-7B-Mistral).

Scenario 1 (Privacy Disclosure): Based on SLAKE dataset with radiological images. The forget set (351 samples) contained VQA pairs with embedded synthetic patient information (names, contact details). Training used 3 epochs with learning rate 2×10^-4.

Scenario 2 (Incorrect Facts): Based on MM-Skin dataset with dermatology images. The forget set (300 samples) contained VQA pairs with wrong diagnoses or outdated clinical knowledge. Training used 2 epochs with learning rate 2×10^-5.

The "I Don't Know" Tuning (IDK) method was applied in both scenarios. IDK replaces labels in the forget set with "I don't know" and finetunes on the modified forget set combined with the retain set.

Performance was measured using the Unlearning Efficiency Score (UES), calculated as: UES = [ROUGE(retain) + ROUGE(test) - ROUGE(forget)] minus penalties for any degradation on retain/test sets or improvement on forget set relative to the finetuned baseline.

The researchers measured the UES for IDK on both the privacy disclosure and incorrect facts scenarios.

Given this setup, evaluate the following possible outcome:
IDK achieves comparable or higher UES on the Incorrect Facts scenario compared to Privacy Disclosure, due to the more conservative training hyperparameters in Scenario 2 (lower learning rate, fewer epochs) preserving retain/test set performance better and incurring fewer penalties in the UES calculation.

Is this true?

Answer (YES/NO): NO